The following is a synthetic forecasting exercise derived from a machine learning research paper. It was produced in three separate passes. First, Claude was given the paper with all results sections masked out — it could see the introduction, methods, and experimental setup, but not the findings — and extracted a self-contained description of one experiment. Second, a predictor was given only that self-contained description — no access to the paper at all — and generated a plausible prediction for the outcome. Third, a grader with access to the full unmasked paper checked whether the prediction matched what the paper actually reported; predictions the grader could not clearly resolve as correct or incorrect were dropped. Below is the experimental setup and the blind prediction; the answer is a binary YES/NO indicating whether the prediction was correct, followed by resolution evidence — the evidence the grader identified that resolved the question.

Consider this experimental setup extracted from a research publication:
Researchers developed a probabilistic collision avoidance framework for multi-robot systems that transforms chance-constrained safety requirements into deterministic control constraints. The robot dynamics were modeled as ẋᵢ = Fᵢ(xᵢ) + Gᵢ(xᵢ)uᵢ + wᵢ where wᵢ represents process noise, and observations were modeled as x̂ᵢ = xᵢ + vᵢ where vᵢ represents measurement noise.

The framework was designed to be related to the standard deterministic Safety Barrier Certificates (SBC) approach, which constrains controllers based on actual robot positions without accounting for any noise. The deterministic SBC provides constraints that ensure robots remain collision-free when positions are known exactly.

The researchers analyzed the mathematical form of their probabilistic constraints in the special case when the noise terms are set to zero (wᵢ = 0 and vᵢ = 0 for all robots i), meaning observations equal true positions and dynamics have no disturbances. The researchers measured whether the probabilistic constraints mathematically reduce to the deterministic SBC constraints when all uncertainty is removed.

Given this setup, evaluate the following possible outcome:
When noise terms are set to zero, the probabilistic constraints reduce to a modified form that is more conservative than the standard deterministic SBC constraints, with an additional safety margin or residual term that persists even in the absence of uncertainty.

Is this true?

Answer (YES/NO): NO